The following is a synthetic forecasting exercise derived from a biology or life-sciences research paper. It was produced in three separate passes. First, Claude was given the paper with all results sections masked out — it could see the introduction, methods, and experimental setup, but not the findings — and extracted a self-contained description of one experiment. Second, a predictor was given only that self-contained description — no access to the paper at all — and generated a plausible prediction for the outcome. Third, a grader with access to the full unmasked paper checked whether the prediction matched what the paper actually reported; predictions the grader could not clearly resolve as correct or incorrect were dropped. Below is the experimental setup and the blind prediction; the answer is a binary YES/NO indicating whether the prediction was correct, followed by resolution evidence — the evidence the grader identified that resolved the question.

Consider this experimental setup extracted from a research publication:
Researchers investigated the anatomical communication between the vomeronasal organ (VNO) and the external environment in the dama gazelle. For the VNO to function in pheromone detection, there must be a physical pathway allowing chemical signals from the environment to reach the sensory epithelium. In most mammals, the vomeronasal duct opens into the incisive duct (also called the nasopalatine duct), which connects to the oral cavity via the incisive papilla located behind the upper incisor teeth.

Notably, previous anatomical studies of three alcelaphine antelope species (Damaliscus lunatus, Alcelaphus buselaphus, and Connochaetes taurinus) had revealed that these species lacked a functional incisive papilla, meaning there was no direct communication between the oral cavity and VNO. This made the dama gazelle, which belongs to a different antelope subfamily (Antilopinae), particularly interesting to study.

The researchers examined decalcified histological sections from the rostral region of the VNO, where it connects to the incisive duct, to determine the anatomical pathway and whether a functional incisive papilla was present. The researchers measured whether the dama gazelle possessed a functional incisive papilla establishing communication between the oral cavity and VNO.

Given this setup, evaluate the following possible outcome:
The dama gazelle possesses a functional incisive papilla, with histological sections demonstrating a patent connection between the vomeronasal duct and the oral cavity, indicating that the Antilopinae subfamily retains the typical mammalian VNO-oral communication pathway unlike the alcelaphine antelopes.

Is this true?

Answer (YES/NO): YES